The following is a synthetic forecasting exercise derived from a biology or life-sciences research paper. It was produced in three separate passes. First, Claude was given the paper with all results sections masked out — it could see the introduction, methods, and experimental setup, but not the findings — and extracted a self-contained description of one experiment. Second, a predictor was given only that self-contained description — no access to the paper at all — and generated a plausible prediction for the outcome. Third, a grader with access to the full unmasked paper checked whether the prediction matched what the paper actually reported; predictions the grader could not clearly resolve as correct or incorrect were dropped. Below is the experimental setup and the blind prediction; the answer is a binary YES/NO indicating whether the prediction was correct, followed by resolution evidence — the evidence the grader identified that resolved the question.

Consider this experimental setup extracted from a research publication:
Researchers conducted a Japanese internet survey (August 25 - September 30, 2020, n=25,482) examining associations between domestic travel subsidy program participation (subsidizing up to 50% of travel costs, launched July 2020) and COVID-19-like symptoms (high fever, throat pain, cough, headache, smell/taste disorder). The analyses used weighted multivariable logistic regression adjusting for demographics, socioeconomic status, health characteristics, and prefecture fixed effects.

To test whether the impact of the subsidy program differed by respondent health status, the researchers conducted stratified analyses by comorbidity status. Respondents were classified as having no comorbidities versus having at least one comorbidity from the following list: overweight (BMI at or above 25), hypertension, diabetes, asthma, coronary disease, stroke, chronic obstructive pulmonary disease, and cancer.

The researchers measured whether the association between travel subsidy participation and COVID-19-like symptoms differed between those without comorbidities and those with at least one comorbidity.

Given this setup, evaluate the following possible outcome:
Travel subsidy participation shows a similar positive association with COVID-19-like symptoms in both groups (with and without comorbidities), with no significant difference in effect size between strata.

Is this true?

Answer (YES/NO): YES